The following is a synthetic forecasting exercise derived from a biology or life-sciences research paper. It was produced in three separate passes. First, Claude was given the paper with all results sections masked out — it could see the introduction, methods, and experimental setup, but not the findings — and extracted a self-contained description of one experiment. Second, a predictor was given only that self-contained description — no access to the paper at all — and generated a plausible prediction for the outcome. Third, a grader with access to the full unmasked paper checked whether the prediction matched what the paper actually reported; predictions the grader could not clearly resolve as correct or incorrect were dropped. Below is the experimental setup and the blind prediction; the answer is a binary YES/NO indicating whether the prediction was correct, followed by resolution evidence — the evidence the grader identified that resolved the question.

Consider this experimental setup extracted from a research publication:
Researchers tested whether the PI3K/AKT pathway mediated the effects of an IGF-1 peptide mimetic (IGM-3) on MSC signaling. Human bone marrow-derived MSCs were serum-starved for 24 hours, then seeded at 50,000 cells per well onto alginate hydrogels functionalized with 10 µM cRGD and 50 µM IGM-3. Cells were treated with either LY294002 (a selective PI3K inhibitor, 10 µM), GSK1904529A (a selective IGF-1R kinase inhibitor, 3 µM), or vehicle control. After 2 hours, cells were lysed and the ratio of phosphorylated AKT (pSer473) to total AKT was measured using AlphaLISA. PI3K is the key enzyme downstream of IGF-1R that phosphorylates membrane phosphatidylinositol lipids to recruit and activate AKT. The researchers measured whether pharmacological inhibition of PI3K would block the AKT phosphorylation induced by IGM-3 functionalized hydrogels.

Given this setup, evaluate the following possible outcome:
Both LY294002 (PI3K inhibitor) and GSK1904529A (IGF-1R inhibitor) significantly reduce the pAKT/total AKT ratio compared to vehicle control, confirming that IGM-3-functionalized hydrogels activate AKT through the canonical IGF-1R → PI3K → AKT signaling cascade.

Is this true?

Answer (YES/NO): YES